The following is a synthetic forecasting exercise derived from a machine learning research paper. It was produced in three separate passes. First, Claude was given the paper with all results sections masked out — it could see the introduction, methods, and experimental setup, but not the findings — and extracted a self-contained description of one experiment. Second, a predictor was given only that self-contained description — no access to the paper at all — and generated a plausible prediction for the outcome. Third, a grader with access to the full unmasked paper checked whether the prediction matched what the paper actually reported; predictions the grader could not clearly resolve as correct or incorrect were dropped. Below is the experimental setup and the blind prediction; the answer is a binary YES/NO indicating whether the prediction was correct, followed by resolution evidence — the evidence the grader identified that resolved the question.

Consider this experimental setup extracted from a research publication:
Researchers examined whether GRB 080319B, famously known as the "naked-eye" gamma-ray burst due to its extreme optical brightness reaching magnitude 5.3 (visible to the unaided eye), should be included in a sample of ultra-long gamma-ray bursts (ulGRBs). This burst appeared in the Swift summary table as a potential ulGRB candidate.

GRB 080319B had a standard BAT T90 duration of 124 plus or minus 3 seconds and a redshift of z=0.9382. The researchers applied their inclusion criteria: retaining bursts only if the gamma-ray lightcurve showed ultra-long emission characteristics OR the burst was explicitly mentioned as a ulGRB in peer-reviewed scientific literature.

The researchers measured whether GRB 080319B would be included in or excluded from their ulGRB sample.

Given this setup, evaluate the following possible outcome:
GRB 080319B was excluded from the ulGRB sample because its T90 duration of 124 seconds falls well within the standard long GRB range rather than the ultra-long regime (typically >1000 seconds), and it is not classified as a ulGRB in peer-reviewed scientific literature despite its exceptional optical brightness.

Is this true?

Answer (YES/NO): YES